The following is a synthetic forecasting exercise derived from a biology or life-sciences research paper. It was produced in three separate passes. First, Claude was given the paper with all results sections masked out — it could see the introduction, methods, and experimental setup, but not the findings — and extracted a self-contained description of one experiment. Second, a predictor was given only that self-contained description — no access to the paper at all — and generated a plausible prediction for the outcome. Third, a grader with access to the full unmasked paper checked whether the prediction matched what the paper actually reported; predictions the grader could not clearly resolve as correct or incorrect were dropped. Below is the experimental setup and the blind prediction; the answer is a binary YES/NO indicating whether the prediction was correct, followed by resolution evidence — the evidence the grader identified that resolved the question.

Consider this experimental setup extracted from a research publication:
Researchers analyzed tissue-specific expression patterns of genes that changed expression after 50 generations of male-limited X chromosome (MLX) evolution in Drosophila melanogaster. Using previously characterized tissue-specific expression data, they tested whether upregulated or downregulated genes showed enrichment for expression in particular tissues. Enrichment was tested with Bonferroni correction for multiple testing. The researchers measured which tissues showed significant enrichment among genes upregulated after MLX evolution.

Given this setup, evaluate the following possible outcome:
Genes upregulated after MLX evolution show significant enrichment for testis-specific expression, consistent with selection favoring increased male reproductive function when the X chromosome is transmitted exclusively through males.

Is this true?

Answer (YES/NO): YES